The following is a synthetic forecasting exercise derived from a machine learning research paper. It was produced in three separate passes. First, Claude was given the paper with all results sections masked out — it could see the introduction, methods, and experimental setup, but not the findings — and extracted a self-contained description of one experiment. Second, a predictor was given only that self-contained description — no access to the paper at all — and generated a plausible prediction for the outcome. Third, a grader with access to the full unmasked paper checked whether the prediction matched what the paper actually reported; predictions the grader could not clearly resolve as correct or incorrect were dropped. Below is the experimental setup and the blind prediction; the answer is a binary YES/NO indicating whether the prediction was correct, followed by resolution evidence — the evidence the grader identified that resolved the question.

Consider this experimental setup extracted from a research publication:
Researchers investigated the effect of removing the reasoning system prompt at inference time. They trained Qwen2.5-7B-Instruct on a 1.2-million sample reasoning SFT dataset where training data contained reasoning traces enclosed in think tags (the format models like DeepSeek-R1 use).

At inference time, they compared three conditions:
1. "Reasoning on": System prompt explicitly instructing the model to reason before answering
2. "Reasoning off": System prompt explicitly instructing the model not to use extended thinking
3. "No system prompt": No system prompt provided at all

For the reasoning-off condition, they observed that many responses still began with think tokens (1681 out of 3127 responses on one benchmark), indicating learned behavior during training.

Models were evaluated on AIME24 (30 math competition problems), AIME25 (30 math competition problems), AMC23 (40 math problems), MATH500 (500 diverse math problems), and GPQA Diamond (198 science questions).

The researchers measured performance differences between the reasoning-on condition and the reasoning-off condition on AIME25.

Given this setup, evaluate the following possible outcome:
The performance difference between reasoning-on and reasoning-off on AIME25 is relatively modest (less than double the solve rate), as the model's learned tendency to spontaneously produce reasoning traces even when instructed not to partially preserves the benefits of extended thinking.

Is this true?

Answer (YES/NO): NO